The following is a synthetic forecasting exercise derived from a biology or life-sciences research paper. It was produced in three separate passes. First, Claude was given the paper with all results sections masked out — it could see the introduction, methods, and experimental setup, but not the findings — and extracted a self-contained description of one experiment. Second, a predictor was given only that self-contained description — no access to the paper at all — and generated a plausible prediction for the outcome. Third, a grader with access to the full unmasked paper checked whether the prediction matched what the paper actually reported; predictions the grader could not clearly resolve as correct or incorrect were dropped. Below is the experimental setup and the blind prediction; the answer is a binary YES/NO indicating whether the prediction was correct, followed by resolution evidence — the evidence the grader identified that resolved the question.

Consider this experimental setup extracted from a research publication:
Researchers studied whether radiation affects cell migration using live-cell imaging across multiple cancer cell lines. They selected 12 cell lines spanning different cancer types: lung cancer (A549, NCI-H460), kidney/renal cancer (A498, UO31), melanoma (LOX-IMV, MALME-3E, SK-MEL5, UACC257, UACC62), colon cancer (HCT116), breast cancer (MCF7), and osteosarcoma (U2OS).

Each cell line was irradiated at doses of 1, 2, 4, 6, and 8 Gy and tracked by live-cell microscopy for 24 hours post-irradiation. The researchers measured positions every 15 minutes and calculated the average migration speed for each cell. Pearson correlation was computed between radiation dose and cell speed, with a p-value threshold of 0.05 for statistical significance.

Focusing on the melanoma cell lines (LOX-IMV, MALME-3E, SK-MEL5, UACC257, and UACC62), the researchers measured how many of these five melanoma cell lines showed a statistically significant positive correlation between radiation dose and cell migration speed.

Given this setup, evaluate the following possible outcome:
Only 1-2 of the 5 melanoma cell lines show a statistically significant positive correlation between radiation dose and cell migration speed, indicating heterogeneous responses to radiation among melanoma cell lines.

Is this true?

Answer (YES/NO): NO